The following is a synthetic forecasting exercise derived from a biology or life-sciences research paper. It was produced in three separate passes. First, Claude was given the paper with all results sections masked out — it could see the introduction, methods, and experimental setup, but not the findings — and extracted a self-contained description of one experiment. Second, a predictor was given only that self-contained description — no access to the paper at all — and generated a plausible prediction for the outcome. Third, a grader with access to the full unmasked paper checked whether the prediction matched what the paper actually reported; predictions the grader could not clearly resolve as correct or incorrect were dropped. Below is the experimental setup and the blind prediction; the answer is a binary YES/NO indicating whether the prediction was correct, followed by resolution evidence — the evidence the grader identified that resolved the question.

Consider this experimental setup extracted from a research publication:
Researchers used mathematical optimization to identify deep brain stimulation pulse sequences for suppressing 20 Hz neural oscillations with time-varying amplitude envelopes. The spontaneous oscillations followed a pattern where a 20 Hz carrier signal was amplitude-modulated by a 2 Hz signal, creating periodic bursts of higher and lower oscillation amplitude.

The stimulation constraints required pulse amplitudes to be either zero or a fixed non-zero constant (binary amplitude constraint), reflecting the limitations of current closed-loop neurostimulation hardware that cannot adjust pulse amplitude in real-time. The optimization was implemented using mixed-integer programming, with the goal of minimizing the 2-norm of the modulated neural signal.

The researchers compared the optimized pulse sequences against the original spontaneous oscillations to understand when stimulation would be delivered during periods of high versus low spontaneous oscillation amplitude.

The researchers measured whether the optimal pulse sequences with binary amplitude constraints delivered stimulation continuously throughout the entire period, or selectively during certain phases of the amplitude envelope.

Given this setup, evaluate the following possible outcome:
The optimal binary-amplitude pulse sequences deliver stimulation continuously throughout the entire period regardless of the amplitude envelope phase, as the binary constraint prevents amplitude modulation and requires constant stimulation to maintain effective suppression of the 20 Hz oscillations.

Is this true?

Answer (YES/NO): NO